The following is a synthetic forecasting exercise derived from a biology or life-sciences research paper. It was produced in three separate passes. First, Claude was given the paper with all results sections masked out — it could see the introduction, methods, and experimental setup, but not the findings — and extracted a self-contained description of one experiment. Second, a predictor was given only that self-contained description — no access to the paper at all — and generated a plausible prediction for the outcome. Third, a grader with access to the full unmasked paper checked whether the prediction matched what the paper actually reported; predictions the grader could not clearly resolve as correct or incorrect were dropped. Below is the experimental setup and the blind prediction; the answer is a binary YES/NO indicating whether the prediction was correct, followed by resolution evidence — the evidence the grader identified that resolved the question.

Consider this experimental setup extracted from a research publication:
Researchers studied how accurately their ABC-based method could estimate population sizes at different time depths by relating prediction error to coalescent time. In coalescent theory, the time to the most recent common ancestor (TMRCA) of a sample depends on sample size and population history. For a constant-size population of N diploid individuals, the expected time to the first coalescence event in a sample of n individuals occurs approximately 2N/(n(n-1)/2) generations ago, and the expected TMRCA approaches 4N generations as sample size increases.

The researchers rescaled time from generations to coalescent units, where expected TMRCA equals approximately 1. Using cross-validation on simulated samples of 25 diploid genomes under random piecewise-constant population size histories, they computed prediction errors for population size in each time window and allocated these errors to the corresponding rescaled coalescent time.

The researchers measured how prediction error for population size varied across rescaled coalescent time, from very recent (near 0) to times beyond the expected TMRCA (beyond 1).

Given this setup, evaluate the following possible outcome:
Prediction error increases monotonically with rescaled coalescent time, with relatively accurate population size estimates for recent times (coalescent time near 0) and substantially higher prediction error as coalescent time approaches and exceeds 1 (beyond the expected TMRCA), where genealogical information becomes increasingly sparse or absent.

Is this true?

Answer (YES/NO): NO